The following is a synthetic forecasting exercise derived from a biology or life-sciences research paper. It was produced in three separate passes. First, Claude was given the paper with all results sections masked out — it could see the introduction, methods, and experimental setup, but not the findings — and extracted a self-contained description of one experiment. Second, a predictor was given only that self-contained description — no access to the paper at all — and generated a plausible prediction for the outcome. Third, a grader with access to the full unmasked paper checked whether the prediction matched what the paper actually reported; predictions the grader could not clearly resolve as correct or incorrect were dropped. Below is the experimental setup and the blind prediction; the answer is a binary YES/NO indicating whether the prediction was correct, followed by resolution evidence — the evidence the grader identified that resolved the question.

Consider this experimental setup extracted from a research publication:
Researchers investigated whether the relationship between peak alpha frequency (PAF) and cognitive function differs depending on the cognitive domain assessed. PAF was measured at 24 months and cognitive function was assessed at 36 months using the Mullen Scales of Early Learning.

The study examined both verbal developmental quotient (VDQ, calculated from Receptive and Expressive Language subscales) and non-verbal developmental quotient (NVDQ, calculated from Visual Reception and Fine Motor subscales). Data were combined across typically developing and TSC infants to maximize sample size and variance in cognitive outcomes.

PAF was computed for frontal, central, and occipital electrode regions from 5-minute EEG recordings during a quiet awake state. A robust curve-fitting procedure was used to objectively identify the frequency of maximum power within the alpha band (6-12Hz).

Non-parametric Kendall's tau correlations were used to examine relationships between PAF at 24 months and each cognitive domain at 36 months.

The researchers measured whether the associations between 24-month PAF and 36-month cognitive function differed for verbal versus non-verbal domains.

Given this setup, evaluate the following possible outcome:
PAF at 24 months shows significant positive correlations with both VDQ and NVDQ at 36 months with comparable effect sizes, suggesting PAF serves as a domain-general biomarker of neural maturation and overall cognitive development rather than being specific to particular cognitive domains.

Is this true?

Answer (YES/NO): NO